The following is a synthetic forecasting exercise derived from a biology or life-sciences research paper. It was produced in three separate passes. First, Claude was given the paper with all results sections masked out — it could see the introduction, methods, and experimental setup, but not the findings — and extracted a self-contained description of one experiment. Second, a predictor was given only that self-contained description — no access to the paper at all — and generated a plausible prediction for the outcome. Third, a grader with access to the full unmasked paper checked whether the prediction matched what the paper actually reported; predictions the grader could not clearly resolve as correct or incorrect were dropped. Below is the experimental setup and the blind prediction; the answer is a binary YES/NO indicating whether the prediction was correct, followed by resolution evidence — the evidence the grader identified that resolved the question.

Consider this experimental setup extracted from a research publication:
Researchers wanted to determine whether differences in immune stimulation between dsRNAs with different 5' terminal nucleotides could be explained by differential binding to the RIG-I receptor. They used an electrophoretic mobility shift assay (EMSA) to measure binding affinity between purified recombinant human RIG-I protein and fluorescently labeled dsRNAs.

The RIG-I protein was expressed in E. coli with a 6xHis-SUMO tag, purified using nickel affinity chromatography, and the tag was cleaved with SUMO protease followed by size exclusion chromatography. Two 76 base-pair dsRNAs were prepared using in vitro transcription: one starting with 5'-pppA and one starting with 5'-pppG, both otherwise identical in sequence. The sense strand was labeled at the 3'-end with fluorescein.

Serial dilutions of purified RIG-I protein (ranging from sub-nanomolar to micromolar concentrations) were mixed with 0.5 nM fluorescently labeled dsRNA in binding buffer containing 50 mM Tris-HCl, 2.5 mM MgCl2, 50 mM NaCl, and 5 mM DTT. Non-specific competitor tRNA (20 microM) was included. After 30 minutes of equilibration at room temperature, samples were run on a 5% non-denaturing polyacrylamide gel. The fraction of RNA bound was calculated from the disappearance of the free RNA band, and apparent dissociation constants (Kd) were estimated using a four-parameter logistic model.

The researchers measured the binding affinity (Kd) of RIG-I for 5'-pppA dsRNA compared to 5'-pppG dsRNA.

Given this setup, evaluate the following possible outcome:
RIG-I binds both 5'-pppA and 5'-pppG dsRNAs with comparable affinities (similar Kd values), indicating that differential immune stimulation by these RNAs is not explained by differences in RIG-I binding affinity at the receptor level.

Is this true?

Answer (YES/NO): NO